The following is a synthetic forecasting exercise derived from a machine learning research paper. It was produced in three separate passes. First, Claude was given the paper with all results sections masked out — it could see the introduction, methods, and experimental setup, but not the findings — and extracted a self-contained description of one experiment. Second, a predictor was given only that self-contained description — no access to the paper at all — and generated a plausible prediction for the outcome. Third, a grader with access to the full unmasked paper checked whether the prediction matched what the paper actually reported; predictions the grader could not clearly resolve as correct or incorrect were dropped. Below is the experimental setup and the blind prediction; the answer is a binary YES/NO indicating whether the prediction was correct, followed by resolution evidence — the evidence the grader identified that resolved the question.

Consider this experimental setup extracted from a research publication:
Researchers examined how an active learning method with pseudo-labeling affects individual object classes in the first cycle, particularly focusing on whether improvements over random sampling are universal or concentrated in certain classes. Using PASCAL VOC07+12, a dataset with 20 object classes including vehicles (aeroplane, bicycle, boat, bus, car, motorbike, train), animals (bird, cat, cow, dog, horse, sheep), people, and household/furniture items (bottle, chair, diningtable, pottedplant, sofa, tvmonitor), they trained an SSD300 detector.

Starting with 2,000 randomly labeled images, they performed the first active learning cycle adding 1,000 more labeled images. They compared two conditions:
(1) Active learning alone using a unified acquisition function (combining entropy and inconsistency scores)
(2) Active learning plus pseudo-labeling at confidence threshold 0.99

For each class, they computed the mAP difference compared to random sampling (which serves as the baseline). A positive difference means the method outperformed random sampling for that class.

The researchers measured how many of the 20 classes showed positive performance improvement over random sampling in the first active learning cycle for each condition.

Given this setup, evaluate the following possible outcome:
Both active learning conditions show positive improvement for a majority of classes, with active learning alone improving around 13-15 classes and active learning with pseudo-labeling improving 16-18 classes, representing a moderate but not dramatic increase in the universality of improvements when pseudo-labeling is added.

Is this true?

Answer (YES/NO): NO